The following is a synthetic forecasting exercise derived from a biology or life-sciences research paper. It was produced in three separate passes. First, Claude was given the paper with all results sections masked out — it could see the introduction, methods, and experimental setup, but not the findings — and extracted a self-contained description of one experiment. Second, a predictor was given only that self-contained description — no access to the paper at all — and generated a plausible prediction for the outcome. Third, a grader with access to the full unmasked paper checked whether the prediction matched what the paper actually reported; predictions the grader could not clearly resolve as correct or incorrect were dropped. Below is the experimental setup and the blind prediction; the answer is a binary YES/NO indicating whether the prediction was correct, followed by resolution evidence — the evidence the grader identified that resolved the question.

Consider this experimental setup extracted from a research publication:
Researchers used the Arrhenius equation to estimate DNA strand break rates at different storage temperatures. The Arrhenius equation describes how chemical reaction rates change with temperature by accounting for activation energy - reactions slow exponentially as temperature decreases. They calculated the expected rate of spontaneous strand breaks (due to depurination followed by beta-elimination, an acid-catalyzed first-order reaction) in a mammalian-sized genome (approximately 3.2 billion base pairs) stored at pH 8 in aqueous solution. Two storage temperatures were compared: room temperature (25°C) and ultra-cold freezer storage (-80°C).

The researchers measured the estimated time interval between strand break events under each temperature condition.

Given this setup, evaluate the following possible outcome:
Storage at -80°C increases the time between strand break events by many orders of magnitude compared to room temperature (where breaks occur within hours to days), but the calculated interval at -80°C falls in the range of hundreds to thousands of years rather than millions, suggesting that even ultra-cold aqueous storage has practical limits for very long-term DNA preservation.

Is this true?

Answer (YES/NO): NO